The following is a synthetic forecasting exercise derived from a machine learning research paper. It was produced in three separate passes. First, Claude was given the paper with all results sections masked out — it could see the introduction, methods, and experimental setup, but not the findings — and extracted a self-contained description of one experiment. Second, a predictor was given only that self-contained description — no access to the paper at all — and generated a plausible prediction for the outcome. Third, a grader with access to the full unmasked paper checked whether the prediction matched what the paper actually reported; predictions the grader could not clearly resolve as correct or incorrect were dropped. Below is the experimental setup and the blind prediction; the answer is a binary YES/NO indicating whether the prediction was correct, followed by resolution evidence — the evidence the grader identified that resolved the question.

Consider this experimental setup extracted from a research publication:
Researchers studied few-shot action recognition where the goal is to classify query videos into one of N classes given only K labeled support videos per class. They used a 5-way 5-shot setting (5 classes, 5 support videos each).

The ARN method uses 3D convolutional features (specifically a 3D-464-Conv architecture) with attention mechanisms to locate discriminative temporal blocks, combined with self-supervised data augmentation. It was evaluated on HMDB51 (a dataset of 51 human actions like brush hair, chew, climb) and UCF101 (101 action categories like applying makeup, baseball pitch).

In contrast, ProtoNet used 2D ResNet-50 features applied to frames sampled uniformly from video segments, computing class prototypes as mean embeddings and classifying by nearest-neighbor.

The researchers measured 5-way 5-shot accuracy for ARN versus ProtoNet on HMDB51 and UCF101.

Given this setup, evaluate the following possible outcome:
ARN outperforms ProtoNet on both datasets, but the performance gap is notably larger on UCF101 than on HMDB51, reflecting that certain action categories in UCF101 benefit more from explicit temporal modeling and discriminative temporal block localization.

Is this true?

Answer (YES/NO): NO